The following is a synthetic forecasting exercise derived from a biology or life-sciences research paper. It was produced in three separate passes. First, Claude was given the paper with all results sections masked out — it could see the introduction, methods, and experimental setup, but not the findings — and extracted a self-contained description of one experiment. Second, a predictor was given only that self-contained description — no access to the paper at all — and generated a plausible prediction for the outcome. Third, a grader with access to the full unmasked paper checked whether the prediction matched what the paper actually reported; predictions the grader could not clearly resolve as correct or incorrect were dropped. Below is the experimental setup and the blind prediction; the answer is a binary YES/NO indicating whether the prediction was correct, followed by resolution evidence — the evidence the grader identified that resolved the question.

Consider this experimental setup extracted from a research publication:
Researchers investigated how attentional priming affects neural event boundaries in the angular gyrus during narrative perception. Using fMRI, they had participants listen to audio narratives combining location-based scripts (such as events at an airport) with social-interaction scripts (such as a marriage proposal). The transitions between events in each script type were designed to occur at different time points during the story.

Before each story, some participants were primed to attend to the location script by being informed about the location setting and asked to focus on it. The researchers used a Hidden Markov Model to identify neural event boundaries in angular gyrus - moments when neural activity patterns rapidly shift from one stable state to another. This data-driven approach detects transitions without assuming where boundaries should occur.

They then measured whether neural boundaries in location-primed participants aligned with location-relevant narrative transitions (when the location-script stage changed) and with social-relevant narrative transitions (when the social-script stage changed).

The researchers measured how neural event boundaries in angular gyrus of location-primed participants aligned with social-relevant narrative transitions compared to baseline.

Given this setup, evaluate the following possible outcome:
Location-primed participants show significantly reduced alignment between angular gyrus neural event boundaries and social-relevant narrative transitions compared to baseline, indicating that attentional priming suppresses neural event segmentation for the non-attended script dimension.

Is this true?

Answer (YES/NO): YES